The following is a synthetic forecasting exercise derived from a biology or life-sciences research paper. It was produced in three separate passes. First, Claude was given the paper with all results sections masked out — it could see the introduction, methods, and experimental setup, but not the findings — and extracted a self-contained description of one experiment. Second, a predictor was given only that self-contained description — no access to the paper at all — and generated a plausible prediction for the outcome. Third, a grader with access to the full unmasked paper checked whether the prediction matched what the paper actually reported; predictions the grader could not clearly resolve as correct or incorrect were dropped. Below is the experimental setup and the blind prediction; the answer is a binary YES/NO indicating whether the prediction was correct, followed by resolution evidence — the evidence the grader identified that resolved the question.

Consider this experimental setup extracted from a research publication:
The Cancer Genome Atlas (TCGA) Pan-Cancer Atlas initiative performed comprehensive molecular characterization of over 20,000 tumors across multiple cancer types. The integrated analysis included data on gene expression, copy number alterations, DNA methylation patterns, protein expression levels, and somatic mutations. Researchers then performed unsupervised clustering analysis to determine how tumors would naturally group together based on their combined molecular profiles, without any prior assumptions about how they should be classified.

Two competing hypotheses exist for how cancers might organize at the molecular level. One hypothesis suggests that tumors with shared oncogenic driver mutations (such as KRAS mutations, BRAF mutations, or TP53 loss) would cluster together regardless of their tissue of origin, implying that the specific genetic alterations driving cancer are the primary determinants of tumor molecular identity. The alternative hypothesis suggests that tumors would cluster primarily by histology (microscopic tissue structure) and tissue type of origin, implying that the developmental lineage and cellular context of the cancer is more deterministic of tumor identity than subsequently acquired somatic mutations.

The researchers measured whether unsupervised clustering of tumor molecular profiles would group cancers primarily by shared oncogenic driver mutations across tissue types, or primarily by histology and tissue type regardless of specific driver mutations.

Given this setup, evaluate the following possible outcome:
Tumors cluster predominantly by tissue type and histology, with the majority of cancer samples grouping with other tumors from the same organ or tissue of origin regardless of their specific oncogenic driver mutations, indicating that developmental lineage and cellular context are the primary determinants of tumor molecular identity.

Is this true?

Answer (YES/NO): YES